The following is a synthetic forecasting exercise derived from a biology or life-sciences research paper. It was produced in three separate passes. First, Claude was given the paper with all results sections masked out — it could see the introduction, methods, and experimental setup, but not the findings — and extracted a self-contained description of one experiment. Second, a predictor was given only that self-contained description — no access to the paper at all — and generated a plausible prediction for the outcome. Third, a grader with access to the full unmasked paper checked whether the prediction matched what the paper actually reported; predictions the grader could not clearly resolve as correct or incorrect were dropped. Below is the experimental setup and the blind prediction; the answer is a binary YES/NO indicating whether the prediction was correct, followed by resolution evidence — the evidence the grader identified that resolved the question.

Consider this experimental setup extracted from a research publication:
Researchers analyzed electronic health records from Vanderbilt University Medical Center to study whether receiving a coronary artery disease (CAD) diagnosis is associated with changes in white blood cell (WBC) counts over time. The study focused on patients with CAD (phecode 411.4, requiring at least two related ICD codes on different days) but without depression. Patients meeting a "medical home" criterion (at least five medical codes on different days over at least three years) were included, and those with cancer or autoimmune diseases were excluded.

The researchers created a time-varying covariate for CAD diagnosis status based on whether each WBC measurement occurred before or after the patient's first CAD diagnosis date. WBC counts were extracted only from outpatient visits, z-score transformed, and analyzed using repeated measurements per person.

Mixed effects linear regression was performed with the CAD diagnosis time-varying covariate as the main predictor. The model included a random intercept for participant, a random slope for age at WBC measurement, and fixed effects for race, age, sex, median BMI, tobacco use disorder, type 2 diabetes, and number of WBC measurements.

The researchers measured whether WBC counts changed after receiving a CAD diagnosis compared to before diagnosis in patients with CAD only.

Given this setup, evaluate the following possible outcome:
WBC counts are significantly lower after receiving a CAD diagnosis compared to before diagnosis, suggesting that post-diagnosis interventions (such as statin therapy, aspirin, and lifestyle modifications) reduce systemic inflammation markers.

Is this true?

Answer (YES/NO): YES